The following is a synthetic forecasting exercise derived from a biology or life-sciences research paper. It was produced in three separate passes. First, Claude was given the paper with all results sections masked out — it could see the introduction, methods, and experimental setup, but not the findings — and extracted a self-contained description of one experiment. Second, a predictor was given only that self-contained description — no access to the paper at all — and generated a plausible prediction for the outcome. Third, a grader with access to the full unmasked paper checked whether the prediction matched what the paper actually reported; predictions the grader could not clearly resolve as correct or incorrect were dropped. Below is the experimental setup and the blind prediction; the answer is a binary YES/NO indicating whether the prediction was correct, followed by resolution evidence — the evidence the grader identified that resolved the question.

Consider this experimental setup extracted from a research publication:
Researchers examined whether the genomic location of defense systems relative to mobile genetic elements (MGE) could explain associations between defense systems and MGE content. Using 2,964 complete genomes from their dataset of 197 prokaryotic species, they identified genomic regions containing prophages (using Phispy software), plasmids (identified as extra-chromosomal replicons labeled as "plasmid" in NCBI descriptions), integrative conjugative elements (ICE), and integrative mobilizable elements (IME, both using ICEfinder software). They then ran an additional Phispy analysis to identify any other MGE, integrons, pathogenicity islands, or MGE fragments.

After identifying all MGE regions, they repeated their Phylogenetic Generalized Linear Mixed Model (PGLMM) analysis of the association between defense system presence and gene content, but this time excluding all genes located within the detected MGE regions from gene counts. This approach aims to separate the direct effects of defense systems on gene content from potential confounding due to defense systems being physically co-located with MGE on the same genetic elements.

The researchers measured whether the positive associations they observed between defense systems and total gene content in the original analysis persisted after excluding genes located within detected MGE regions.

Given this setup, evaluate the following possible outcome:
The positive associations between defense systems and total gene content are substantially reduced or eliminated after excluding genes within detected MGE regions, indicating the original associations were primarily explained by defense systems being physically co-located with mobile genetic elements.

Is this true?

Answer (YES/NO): YES